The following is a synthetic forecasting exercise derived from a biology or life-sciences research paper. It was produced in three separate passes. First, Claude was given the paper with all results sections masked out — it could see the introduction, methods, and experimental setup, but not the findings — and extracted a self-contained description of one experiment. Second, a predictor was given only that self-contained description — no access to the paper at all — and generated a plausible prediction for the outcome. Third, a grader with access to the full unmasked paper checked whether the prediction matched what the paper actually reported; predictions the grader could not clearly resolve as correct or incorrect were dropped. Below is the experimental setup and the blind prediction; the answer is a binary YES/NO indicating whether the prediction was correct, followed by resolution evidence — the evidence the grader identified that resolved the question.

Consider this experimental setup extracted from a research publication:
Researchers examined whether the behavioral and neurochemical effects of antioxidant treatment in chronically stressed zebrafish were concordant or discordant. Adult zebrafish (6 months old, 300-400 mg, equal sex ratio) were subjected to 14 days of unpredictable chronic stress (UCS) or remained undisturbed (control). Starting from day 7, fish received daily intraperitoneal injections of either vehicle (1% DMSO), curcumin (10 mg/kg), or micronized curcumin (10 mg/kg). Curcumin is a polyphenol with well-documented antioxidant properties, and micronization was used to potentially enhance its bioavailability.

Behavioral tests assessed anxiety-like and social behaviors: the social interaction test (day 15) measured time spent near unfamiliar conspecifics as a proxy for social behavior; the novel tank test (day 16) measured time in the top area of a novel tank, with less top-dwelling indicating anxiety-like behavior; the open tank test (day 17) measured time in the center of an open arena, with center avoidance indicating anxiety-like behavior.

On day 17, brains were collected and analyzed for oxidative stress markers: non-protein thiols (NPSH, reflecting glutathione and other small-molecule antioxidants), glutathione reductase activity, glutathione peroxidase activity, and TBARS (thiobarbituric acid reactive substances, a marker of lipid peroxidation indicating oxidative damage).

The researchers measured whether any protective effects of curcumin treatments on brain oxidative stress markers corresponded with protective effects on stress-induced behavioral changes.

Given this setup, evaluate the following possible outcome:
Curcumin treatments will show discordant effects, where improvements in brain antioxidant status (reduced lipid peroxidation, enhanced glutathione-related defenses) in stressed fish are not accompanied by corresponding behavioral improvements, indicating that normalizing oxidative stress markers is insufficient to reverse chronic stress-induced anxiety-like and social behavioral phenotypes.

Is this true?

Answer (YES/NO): YES